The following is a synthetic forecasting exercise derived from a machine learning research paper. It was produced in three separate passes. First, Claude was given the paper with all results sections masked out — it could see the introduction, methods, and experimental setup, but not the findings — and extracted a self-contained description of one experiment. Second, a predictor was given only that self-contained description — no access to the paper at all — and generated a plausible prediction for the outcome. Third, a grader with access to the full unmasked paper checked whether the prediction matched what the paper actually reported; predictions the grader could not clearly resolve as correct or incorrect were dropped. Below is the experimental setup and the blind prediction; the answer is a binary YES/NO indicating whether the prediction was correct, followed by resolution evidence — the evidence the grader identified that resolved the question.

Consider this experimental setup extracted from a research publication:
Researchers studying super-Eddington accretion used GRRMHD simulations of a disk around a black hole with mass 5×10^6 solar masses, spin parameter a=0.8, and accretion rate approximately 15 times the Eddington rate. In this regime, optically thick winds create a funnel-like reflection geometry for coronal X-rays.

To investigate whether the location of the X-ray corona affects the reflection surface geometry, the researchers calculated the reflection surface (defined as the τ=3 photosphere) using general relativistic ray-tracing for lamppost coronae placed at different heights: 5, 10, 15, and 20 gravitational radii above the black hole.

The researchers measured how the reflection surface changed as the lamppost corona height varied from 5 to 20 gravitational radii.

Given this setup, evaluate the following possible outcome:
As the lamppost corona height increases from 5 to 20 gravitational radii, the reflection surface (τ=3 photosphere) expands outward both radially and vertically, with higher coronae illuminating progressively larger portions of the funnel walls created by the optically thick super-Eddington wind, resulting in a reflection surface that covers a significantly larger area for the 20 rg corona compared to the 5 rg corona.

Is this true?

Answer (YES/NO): NO